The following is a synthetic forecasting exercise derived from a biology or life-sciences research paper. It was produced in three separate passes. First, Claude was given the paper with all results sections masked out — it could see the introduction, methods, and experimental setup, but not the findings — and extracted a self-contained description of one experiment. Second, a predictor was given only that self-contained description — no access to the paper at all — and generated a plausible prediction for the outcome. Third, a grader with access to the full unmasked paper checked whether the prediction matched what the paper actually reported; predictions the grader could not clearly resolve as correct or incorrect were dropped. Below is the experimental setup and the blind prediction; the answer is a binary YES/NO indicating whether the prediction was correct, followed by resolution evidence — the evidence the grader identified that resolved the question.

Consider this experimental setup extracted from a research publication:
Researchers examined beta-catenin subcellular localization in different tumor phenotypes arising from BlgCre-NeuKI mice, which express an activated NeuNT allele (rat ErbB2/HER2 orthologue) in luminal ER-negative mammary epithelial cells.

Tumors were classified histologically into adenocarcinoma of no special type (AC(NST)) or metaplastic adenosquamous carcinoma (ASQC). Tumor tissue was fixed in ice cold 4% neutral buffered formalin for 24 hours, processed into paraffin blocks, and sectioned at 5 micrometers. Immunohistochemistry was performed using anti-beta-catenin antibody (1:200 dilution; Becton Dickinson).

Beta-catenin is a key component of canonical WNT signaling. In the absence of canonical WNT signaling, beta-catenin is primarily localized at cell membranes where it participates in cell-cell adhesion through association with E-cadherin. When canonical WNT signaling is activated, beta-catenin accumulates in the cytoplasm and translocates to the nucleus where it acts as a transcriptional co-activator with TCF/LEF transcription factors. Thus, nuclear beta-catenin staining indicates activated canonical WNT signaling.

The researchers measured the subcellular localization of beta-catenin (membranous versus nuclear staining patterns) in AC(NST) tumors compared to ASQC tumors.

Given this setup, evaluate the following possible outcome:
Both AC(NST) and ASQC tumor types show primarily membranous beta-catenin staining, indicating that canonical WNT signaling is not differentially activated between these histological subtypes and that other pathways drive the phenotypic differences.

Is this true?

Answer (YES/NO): NO